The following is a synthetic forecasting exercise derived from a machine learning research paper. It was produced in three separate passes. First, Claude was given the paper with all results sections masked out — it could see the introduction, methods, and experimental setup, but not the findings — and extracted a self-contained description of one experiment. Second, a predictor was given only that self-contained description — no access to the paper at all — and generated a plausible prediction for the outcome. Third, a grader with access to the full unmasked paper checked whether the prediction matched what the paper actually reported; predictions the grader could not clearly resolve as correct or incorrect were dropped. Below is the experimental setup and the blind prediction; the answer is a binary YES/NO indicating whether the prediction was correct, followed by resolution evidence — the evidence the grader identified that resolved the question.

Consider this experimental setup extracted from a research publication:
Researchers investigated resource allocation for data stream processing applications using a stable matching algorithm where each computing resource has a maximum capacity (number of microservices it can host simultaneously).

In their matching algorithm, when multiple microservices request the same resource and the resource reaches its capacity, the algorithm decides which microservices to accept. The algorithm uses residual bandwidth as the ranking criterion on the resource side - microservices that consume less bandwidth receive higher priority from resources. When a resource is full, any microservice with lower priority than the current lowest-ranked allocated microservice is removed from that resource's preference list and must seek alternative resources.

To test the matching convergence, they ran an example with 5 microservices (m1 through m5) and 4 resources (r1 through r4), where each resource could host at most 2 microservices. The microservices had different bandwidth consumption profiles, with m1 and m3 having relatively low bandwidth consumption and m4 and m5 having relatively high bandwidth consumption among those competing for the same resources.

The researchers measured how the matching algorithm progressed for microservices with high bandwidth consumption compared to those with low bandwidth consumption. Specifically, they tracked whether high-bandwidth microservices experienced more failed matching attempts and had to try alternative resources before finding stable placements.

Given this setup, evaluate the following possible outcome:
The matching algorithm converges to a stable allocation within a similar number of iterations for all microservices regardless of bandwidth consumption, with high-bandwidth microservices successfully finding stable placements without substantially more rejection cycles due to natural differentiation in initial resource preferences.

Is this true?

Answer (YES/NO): NO